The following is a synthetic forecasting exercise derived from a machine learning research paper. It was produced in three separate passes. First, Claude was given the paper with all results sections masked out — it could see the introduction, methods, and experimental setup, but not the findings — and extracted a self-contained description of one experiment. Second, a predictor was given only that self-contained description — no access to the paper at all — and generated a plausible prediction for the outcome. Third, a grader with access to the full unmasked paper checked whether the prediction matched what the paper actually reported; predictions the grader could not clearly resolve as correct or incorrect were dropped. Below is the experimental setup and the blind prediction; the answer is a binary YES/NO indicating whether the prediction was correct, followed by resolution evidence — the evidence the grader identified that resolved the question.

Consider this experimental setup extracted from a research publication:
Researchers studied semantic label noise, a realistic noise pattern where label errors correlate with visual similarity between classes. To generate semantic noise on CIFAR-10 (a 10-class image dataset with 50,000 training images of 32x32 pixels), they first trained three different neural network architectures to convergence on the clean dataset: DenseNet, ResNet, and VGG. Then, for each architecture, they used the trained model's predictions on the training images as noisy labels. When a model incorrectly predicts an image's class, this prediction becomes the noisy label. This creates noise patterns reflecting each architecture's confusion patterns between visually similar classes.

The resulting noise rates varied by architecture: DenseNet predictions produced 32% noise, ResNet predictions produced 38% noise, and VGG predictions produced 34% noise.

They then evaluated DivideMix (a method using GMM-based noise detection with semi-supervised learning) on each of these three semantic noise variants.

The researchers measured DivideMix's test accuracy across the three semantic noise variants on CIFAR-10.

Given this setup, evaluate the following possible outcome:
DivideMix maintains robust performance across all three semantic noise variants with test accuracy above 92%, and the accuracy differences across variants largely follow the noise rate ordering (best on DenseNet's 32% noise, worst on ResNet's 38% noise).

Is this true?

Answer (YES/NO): NO